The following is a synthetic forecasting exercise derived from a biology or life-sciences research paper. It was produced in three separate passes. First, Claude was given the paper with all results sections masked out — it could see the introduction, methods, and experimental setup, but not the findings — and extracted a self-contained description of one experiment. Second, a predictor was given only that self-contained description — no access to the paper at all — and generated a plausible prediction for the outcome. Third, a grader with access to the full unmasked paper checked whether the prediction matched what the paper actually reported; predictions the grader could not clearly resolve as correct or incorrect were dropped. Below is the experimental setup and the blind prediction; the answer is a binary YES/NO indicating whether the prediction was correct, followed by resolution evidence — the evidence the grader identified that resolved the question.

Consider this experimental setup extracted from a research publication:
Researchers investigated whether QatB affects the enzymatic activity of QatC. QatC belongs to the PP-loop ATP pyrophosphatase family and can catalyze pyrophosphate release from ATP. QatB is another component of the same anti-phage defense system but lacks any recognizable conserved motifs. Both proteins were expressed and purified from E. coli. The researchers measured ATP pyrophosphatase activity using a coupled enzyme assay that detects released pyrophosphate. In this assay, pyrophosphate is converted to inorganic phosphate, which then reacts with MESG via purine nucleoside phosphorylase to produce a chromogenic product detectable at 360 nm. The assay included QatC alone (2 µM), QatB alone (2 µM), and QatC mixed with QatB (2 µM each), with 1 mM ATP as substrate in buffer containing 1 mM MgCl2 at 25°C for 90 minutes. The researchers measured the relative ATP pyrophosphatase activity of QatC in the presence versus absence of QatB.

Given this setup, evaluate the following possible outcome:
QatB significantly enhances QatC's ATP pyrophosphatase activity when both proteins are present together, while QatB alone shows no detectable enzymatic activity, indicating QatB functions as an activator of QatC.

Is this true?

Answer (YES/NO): NO